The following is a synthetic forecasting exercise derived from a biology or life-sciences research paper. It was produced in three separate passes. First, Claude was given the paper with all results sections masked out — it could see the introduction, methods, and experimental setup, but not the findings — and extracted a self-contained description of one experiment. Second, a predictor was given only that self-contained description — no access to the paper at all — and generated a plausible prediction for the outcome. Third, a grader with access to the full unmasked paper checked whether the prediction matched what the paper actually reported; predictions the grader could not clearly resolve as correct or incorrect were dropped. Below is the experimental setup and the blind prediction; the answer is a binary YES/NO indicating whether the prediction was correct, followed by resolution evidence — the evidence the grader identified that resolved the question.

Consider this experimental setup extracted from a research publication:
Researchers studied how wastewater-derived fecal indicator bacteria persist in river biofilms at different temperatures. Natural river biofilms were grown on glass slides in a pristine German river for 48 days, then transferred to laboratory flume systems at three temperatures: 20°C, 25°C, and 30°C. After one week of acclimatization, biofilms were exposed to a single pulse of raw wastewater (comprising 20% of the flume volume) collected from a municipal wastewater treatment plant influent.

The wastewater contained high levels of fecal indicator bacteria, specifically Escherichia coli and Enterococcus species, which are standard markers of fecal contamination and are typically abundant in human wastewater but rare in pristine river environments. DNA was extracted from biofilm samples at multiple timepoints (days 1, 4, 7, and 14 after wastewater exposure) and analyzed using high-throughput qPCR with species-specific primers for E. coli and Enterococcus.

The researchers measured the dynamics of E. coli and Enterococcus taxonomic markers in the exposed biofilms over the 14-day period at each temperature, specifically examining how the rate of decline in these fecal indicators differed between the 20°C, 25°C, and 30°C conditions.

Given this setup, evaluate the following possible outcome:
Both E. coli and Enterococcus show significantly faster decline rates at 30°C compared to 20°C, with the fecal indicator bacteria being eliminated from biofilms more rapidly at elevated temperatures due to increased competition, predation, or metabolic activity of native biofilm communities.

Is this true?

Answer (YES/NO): YES